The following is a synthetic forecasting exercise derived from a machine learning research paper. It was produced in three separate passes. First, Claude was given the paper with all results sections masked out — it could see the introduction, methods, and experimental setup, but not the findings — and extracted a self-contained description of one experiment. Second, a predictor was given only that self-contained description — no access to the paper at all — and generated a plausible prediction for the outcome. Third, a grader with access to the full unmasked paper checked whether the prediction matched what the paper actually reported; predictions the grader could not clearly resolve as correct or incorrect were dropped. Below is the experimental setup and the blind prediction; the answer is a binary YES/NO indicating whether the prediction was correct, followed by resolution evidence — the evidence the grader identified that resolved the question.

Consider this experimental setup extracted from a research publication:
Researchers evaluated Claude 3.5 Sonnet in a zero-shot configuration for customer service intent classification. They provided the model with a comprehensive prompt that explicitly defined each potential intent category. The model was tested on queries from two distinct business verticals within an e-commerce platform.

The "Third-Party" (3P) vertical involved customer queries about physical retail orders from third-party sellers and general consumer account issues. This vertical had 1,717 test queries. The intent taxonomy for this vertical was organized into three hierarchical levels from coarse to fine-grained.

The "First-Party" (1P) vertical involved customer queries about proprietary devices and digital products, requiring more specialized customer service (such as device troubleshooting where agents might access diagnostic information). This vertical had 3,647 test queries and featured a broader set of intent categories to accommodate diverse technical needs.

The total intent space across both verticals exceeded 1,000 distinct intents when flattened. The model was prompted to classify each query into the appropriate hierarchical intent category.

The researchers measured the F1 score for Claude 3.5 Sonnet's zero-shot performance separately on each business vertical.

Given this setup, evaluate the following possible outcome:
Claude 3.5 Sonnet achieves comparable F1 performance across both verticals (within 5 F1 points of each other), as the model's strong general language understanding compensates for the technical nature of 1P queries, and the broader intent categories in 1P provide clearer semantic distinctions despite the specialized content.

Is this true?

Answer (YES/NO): NO